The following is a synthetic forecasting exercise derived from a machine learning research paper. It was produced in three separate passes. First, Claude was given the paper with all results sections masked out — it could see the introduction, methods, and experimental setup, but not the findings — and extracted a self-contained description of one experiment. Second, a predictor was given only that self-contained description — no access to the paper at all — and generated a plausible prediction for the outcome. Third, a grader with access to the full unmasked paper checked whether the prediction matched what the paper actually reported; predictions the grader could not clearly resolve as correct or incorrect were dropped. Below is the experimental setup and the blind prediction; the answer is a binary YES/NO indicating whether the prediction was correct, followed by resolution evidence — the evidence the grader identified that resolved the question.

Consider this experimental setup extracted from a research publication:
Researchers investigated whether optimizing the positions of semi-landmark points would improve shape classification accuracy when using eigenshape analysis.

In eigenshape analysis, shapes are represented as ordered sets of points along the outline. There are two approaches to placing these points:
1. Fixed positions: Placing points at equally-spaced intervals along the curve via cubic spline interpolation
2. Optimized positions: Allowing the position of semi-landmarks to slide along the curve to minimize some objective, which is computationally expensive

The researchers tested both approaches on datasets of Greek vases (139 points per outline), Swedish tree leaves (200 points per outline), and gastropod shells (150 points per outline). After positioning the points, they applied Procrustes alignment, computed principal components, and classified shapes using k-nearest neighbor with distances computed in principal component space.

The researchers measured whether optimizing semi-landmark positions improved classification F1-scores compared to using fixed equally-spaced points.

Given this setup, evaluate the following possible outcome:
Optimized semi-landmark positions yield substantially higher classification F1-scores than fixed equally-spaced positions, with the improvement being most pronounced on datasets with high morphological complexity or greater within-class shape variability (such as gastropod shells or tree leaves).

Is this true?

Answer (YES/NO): NO